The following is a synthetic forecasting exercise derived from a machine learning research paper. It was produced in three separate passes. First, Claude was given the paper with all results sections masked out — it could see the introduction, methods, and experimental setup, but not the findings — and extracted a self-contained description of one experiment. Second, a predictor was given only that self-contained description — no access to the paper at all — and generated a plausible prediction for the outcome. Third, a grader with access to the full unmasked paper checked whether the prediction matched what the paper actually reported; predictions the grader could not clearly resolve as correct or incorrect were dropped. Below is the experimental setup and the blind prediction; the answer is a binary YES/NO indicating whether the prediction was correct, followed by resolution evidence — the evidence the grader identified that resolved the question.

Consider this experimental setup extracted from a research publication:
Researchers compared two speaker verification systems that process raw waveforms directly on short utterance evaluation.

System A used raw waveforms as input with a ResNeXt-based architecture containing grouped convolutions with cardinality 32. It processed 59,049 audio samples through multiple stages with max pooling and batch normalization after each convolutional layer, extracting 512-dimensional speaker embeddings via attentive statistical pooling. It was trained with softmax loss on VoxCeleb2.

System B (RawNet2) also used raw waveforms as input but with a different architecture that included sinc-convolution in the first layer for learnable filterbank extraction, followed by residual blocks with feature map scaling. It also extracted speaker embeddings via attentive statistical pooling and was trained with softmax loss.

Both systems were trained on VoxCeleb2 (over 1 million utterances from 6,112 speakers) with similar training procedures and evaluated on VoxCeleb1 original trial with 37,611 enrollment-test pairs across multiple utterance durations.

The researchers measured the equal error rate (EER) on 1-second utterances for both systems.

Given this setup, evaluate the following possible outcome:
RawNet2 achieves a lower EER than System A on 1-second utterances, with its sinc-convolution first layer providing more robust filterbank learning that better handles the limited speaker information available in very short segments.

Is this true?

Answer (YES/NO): NO